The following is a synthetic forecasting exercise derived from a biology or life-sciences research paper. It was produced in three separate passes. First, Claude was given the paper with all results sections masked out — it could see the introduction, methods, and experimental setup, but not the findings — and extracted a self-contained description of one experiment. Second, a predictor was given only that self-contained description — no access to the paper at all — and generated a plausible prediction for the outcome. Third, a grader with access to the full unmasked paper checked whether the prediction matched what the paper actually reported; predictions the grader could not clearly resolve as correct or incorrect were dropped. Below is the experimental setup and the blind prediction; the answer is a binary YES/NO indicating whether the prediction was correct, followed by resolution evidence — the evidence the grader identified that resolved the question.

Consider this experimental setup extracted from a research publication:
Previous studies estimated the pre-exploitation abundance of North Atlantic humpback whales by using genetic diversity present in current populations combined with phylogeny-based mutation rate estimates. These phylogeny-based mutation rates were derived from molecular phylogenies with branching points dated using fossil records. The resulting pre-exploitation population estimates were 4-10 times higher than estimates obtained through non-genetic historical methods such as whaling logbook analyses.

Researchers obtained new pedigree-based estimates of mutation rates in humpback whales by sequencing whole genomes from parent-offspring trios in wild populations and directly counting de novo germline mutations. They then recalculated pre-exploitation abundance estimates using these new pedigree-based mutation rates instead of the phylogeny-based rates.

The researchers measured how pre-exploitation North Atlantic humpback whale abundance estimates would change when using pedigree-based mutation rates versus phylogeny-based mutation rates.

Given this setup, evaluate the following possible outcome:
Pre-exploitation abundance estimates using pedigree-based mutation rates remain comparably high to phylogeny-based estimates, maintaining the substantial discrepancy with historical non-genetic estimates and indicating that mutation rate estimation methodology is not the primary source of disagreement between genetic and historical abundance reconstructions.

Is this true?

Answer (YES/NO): NO